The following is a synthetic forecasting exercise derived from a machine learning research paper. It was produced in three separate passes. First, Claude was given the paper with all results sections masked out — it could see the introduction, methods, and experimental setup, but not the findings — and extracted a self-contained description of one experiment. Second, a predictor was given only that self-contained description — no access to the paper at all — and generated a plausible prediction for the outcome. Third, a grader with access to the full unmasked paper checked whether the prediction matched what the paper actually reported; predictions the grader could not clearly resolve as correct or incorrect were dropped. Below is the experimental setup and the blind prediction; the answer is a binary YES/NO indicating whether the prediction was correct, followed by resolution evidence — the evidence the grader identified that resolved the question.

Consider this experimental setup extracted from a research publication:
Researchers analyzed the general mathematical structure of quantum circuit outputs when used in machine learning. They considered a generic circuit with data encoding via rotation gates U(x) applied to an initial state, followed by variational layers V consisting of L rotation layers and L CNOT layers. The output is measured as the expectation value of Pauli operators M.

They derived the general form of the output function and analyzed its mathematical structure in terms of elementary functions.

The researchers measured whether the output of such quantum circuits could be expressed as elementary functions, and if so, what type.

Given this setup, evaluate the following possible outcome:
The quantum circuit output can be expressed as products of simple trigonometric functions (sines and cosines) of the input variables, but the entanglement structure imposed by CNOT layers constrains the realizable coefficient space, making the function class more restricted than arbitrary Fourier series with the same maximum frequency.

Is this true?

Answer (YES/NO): NO